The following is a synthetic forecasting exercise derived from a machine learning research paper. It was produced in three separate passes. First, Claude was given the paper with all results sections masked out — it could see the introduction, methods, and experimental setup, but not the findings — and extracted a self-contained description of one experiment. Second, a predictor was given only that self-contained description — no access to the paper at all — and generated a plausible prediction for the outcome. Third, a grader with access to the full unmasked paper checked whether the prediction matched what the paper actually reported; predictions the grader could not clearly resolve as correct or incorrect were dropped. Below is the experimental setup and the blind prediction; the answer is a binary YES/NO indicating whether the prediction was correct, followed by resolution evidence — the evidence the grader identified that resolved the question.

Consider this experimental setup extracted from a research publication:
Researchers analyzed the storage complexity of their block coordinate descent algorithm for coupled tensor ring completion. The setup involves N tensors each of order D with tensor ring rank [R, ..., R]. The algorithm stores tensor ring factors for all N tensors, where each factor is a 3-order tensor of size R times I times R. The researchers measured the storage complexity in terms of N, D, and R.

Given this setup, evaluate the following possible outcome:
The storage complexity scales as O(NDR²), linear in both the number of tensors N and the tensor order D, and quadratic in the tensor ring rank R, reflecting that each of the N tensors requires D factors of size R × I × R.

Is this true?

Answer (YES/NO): YES